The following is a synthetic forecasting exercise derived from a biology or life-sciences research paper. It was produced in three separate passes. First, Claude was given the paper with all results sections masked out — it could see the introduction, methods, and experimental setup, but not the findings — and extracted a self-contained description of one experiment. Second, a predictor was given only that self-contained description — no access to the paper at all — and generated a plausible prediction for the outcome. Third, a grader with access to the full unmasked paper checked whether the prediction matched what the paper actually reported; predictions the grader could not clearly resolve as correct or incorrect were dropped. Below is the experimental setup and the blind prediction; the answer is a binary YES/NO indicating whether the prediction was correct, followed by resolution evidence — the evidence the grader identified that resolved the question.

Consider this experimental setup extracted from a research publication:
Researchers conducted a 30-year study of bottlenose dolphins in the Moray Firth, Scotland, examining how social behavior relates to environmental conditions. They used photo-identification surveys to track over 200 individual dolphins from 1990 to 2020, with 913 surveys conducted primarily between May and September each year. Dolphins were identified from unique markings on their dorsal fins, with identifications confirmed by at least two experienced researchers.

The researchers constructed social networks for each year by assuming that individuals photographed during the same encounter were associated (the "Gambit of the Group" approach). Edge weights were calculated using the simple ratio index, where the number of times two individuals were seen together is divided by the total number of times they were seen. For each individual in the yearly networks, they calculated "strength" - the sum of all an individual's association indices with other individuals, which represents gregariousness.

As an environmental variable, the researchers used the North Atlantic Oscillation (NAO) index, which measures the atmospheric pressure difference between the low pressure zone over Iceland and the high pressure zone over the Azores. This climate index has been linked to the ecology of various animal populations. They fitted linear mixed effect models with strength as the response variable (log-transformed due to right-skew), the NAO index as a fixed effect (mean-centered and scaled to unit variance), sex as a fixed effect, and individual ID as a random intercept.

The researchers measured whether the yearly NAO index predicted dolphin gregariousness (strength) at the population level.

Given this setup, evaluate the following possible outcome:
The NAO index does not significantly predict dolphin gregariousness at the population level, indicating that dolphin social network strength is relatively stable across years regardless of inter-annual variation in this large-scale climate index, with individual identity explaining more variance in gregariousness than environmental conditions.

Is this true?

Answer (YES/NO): NO